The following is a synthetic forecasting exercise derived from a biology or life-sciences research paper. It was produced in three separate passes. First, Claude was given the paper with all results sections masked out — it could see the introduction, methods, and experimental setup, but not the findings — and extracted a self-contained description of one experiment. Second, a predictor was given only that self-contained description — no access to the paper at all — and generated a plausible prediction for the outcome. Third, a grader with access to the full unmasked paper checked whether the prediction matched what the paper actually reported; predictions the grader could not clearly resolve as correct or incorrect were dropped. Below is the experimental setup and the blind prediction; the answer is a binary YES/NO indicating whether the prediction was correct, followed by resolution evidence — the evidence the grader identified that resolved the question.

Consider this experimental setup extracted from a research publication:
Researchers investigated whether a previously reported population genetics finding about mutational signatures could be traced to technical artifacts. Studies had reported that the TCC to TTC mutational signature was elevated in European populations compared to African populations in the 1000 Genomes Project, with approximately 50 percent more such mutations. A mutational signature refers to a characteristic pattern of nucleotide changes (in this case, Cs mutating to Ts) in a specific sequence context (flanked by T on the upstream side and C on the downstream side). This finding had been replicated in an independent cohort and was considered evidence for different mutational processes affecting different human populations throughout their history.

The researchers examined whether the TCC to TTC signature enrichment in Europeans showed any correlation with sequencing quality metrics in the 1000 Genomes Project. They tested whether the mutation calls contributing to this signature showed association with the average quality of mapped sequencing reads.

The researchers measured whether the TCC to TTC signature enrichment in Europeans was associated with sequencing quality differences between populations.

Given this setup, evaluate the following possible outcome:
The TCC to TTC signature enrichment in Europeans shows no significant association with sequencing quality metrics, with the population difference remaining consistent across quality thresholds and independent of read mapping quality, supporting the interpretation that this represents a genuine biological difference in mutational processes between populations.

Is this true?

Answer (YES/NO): YES